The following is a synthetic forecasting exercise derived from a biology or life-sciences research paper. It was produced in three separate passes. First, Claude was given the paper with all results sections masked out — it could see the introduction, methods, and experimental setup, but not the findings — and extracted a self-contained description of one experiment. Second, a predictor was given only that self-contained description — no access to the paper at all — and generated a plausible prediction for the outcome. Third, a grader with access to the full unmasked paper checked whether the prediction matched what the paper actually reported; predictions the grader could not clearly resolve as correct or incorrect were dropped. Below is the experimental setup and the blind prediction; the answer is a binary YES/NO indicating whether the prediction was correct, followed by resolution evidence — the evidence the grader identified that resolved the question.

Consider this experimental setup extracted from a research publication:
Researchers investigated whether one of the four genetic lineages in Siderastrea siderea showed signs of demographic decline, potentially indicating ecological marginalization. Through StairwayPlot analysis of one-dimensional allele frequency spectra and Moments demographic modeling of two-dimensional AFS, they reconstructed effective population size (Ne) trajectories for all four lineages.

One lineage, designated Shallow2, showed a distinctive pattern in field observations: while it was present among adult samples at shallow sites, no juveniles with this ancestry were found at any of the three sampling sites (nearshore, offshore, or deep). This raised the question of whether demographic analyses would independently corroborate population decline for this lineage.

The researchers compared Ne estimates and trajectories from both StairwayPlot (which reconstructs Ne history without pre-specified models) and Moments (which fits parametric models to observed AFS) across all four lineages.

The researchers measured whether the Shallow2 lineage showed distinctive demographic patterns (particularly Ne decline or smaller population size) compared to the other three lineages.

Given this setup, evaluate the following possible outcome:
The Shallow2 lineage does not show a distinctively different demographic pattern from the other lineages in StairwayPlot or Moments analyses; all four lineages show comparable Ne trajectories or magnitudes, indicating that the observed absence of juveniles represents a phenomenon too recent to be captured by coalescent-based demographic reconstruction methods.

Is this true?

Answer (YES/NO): NO